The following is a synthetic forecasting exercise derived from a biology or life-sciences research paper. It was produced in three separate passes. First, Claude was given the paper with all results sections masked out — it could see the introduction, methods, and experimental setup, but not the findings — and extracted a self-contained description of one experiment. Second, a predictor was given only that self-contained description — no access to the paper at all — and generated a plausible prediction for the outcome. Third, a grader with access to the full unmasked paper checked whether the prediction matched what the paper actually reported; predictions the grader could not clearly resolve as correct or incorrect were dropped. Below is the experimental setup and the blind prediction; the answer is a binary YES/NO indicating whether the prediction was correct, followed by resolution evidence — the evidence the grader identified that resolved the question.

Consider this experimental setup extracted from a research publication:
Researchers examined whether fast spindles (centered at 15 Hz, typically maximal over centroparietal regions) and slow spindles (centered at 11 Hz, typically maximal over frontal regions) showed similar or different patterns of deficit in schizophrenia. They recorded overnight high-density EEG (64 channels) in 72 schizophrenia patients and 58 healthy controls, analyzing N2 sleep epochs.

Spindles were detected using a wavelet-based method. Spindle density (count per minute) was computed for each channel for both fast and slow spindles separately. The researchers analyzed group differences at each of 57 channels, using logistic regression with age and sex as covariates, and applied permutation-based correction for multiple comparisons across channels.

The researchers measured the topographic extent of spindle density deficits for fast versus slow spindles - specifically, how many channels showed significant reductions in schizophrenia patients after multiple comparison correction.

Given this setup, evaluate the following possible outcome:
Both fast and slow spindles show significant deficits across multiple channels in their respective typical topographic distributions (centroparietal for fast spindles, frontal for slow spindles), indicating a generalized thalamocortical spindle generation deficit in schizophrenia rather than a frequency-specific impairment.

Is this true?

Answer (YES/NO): NO